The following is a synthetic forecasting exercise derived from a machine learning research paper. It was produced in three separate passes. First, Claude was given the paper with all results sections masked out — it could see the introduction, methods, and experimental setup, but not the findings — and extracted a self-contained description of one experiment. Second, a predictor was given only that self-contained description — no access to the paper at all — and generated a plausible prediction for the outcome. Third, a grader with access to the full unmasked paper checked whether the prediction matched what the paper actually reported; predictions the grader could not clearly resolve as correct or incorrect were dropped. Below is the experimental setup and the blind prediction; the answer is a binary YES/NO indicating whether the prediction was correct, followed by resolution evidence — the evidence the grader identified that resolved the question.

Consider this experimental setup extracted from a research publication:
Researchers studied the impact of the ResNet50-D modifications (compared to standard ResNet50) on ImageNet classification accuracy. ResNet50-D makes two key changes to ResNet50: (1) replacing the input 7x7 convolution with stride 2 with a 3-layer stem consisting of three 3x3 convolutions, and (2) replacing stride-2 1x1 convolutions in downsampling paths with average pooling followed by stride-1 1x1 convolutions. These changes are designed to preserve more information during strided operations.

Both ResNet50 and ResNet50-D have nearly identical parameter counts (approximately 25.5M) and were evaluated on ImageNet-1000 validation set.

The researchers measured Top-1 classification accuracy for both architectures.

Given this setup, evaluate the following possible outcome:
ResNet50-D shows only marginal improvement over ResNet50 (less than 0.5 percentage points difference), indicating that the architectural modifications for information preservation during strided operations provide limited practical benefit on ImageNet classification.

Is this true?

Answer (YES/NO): NO